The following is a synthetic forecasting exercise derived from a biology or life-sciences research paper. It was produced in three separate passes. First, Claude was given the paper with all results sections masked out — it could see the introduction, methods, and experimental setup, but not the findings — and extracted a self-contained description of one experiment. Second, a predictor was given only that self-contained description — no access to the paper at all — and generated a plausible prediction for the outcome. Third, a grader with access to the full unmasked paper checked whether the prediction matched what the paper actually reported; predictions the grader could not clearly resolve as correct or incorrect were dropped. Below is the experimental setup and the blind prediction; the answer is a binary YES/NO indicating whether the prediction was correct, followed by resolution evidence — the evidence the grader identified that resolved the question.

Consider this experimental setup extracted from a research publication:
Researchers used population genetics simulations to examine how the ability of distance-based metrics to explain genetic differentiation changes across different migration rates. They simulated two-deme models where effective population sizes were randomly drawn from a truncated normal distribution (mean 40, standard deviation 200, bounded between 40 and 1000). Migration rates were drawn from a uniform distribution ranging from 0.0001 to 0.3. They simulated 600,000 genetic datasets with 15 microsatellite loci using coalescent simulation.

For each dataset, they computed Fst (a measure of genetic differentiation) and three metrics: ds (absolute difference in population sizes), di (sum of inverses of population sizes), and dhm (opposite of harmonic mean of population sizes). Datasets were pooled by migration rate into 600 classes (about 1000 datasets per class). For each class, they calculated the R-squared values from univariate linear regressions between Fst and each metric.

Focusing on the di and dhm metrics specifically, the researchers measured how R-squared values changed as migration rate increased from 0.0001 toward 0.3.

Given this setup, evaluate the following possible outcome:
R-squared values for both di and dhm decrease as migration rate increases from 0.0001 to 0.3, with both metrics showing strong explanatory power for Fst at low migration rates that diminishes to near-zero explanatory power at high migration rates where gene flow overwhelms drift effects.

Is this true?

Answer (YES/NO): YES